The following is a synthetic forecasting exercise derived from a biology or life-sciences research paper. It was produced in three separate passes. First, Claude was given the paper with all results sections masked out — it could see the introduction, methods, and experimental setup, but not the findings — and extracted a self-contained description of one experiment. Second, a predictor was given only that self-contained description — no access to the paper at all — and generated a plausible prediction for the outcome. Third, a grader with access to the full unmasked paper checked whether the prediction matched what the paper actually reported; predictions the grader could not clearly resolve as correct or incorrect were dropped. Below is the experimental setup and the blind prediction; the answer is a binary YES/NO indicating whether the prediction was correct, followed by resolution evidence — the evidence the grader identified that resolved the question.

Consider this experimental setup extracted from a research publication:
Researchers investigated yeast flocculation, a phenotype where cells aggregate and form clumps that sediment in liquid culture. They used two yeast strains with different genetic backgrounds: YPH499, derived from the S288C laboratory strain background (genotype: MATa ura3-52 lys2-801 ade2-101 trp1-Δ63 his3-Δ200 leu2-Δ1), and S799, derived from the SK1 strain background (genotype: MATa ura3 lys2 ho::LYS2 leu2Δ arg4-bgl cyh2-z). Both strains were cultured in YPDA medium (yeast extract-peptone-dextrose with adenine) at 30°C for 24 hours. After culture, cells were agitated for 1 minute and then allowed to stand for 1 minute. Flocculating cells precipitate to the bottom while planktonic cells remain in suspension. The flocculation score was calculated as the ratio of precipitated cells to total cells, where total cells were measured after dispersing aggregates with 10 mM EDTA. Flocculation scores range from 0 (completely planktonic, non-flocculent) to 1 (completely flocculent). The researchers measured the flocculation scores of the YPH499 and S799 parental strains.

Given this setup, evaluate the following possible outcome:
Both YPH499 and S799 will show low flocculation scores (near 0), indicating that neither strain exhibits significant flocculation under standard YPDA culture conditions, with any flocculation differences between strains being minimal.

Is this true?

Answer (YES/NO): NO